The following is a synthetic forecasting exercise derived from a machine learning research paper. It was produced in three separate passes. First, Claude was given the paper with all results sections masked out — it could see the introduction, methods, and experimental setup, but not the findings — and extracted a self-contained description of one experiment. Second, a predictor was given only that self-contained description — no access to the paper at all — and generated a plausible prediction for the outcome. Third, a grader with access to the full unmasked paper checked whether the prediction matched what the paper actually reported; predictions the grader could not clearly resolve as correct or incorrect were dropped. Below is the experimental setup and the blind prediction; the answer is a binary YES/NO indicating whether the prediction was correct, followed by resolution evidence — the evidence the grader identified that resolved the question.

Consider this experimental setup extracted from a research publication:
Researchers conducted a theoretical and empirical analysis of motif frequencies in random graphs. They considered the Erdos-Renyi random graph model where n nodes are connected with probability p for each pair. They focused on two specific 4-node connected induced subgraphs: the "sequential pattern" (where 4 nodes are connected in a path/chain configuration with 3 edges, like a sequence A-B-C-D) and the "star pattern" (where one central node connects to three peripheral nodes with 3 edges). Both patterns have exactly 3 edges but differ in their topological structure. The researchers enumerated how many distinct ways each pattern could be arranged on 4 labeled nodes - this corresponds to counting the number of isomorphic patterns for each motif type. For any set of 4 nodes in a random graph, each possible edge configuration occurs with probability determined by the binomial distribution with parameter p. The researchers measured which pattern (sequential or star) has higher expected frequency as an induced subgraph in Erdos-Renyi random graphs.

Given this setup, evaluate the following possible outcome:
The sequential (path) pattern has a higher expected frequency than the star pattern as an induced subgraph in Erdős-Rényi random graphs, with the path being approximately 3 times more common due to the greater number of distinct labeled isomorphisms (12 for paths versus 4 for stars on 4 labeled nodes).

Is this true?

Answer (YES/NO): YES